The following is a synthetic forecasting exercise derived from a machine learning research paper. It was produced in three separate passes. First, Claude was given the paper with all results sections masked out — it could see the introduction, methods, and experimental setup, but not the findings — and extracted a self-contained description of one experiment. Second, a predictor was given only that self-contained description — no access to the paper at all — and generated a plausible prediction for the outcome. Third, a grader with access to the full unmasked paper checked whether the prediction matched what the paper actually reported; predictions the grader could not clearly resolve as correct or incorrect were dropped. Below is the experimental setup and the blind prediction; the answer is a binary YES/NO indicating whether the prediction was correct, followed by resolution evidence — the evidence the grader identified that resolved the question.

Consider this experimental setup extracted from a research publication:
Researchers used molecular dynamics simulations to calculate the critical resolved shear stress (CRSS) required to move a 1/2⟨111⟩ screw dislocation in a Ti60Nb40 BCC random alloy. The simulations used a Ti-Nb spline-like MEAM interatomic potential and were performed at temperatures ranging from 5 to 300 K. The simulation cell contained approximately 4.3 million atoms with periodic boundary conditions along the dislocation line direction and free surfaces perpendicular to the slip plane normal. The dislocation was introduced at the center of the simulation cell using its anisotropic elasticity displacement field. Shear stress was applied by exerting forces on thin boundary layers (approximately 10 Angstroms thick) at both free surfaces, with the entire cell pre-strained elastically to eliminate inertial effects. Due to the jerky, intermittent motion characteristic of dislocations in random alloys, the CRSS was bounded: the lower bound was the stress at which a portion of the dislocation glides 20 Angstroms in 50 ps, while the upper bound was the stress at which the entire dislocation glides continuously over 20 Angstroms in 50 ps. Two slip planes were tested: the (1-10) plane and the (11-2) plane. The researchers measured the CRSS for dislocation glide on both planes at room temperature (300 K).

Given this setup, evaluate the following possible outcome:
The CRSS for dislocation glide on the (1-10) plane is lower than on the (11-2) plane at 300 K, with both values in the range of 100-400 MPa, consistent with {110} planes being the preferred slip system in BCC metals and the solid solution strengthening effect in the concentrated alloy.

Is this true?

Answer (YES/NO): NO